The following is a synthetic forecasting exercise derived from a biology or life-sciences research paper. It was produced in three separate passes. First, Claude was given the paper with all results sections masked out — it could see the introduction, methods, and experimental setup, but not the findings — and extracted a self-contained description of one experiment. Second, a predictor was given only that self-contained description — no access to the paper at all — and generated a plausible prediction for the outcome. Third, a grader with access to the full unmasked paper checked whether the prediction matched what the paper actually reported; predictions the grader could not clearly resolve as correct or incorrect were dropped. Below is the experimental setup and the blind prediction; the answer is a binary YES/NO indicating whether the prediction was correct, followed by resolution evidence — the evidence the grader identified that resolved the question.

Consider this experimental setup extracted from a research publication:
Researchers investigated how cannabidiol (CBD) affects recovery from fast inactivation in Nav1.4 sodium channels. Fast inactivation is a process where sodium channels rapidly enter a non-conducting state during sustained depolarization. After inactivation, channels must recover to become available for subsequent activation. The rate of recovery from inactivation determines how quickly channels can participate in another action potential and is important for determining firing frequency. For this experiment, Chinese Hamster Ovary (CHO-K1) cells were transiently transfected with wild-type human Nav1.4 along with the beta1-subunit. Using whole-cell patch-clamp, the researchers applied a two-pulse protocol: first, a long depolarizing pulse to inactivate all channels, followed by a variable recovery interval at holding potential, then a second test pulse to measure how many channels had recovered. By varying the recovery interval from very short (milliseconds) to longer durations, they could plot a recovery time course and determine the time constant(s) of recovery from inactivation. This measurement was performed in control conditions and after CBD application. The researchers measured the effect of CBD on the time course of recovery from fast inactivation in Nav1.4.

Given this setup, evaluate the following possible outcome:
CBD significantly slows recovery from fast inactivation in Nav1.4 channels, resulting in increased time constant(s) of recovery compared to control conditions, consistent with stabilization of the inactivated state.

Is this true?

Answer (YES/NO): YES